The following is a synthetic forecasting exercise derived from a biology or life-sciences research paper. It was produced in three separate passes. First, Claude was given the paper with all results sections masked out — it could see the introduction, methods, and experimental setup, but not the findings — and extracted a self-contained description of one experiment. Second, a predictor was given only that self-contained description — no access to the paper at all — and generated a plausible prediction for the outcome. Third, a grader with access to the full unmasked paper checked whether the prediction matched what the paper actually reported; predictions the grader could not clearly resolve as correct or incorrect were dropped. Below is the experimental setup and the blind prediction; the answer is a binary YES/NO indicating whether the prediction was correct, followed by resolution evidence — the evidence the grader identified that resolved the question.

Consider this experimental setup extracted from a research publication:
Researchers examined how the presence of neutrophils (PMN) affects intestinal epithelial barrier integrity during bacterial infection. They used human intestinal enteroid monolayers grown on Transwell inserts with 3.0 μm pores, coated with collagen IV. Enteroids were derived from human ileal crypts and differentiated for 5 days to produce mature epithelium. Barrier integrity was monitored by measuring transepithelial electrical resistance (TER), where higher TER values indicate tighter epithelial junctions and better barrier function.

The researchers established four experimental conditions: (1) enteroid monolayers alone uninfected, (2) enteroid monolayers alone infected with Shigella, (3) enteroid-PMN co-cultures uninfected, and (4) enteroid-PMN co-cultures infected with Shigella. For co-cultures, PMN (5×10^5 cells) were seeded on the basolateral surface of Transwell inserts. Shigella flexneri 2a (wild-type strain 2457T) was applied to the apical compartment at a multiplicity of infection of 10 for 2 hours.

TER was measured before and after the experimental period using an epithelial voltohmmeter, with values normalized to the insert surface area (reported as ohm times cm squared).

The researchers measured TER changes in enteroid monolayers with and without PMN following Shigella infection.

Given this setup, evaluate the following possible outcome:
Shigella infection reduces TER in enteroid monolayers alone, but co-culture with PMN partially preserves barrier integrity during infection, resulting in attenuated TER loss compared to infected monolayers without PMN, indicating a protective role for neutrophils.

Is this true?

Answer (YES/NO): NO